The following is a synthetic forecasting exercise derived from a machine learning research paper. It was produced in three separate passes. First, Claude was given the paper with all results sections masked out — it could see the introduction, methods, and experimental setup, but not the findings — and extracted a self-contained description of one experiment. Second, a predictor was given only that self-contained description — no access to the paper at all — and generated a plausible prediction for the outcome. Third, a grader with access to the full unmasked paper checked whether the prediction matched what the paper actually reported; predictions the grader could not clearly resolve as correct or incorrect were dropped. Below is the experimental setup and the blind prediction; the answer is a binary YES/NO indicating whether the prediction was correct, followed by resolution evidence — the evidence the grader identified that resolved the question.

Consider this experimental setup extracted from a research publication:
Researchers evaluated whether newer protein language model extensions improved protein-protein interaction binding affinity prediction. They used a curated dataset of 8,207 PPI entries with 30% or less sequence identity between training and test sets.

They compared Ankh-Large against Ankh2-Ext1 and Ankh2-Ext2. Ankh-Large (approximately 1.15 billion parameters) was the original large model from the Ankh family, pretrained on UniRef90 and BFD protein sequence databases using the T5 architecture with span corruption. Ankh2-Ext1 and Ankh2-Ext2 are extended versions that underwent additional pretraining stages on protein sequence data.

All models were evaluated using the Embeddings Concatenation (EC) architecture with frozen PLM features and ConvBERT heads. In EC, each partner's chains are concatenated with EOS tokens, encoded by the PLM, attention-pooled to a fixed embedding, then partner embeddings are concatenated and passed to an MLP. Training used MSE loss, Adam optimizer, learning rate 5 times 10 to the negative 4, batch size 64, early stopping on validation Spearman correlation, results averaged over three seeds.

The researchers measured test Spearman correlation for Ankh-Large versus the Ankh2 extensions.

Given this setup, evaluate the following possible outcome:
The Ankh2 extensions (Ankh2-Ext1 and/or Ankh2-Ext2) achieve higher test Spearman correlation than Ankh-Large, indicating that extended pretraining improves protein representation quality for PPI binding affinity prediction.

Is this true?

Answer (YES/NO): YES